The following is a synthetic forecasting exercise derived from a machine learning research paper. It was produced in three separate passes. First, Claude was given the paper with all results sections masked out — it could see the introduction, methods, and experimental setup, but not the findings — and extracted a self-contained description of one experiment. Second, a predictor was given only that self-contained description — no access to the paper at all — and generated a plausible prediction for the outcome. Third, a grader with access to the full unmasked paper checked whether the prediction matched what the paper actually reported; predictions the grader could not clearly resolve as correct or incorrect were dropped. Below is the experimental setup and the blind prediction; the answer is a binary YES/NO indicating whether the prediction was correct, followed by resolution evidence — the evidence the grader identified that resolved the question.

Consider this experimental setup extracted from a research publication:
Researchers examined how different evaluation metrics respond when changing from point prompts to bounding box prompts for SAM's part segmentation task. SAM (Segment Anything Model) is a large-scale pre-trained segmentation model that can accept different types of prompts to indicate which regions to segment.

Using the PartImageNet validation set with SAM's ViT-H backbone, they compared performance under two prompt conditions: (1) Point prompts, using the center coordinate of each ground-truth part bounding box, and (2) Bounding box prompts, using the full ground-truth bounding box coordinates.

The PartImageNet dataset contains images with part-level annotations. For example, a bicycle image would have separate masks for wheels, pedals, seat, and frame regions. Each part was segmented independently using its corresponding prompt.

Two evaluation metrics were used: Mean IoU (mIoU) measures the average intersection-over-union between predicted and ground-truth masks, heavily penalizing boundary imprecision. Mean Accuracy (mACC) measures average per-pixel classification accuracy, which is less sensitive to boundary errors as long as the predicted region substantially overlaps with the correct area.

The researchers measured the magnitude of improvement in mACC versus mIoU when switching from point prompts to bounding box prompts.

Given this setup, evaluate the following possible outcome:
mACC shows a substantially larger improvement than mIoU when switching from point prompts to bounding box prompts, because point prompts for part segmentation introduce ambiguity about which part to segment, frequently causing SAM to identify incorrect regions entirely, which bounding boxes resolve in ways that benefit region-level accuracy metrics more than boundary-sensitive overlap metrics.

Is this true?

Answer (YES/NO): NO